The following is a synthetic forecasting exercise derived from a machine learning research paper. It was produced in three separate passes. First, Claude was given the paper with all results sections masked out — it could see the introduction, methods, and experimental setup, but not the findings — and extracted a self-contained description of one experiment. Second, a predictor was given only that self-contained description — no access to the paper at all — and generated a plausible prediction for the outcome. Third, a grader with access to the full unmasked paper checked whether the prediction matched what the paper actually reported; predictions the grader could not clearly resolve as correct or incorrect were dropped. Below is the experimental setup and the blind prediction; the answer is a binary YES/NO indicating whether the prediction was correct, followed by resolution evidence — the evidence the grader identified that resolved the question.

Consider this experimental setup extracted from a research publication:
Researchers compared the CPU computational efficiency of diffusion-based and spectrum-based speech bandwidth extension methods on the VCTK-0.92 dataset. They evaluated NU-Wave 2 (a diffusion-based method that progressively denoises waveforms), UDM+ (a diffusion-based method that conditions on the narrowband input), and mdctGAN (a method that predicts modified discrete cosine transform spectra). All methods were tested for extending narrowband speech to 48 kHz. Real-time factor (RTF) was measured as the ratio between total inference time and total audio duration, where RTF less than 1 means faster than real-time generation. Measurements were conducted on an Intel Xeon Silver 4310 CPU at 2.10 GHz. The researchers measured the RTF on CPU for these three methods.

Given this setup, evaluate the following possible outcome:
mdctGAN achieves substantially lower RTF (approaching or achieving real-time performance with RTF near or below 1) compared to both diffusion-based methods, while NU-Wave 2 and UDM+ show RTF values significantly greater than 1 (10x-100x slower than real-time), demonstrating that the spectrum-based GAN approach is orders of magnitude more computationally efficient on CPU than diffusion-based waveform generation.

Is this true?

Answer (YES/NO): YES